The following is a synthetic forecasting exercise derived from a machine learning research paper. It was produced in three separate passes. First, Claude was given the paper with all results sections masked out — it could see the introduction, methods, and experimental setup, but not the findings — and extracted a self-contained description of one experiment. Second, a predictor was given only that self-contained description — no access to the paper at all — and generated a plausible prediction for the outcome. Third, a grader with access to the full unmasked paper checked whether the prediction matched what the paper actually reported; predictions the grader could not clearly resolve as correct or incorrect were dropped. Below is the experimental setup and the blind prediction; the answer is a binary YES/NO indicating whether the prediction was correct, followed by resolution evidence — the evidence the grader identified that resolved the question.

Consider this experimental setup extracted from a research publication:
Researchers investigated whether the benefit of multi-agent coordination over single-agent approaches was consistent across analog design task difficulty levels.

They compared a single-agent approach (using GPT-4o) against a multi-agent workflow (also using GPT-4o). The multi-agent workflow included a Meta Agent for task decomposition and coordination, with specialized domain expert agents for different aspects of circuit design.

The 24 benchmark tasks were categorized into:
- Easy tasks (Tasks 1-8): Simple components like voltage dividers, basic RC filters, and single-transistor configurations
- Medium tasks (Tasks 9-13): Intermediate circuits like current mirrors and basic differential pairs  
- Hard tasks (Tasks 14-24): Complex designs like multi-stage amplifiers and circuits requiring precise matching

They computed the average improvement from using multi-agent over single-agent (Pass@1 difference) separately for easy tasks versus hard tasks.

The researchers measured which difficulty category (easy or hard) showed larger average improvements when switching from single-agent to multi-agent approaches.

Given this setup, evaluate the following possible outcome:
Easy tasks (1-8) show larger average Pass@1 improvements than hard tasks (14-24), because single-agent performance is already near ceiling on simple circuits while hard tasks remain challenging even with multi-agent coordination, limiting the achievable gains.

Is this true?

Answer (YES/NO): NO